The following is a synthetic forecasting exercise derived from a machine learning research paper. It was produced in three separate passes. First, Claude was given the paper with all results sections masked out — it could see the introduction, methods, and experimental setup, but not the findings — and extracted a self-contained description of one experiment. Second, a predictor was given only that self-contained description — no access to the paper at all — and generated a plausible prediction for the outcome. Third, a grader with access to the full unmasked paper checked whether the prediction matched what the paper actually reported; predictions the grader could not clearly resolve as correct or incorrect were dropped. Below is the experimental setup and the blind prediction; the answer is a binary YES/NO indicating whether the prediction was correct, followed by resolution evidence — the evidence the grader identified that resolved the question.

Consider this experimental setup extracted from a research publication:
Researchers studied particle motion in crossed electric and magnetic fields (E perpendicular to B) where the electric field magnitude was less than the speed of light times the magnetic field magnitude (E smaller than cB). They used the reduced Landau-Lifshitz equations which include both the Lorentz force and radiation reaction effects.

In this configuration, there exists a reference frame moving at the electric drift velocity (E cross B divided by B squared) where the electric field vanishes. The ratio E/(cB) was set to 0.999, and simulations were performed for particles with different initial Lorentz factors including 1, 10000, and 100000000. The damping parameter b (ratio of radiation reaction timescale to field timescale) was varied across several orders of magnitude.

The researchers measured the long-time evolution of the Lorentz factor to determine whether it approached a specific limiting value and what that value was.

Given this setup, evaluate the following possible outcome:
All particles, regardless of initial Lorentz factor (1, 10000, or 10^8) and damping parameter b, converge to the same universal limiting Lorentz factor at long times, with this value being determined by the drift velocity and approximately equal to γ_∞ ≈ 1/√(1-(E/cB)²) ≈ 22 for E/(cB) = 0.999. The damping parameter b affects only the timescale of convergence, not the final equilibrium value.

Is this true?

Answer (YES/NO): YES